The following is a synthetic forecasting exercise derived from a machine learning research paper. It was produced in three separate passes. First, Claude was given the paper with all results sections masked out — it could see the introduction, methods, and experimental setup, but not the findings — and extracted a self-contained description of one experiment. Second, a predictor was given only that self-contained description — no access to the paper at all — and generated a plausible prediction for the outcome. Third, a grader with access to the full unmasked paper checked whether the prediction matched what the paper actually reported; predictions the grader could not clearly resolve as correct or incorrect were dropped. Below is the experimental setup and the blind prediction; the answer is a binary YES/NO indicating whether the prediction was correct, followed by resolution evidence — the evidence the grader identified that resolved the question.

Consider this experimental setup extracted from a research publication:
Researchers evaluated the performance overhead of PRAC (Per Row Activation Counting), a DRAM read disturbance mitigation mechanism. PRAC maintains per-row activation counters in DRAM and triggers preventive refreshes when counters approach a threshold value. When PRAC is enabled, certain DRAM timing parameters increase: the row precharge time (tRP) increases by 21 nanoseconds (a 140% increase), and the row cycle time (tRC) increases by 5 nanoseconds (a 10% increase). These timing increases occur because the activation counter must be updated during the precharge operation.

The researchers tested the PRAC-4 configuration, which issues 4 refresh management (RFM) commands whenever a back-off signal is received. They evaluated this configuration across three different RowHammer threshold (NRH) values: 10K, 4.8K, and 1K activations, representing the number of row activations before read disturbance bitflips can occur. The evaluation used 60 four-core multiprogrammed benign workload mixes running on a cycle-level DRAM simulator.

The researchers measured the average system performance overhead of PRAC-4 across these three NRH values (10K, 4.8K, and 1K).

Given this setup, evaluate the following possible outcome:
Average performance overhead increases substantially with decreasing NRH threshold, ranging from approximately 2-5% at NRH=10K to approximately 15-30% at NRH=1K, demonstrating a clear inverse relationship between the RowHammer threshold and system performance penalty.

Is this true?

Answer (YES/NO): NO